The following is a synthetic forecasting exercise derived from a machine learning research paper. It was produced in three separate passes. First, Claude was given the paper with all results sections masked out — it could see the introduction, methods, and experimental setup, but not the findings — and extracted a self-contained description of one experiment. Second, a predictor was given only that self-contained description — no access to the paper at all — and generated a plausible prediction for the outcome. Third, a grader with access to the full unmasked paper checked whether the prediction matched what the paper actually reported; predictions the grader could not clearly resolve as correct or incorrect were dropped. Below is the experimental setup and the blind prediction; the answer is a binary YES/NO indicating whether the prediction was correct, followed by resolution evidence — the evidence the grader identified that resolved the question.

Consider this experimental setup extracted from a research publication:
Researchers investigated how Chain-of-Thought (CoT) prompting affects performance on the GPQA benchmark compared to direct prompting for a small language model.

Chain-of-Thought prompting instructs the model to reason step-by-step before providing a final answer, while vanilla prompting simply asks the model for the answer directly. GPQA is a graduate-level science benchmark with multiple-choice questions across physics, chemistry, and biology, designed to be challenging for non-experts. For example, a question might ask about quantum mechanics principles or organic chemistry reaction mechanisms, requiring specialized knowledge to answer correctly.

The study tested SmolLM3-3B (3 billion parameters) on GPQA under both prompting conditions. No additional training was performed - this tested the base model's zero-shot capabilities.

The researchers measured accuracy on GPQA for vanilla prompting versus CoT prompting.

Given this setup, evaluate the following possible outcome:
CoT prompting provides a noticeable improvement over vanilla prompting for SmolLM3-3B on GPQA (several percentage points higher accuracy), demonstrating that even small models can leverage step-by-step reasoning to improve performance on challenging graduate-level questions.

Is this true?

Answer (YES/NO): YES